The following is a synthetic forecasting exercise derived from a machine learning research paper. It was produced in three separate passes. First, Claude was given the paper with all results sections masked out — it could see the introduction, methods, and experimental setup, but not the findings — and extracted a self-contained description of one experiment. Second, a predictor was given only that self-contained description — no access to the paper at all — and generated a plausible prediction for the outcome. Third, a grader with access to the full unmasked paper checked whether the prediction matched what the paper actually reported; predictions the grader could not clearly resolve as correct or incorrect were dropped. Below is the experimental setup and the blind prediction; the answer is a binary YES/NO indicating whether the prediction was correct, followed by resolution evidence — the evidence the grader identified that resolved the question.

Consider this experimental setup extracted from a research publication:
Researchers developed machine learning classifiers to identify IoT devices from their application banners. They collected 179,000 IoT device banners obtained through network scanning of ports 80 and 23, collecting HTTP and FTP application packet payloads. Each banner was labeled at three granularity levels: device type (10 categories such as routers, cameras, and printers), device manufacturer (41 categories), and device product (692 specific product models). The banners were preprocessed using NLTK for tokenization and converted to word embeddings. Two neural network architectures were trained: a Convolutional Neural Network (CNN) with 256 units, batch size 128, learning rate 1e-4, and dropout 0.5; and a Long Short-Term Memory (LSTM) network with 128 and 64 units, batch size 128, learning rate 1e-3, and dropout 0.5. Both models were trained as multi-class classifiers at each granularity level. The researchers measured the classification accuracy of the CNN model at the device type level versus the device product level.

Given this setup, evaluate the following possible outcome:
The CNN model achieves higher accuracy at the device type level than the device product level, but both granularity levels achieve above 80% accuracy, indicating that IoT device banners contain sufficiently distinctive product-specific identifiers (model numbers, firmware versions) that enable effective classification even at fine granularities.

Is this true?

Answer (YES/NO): YES